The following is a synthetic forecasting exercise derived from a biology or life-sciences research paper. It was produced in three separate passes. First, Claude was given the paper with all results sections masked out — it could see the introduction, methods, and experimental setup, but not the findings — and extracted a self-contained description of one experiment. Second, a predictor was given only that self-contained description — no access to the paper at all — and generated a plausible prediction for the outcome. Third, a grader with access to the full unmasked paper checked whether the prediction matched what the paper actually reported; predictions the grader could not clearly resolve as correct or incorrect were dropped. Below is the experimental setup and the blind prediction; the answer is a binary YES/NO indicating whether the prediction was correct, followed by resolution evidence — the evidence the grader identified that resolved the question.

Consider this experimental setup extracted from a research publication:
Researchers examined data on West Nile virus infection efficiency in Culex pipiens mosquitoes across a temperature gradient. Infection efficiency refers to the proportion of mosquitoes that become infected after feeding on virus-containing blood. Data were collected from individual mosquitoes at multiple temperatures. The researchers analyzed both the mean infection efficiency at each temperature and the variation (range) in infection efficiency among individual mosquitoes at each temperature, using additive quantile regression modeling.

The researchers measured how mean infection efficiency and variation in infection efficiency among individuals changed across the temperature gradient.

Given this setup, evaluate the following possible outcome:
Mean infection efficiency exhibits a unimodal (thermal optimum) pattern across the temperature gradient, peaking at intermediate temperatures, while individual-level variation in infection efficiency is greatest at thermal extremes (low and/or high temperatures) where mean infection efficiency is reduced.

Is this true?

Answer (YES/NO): NO